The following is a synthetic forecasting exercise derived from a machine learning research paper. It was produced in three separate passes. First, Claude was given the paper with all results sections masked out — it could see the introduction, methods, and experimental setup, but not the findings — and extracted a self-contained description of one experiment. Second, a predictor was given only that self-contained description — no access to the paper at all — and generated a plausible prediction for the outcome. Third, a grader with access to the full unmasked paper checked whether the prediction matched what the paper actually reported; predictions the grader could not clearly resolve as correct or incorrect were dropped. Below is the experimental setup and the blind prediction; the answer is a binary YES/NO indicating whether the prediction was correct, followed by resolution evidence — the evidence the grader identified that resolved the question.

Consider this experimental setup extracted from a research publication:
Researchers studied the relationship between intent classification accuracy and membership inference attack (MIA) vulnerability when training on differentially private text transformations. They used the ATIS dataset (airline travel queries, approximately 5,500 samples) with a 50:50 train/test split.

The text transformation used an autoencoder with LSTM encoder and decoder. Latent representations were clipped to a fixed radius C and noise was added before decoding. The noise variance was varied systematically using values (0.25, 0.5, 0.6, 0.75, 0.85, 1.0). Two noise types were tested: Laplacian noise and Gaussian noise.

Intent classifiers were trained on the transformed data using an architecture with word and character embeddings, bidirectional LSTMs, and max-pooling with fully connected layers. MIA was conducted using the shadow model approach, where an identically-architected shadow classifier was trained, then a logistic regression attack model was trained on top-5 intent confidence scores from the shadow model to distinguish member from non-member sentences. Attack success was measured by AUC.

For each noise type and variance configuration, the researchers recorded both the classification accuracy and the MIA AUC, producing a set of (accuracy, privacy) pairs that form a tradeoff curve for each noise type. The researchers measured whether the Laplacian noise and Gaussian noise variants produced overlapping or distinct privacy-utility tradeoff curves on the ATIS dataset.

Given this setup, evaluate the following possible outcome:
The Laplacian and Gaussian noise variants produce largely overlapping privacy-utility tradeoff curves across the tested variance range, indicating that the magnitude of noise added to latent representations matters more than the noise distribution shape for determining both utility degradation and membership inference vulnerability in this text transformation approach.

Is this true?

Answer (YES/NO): NO